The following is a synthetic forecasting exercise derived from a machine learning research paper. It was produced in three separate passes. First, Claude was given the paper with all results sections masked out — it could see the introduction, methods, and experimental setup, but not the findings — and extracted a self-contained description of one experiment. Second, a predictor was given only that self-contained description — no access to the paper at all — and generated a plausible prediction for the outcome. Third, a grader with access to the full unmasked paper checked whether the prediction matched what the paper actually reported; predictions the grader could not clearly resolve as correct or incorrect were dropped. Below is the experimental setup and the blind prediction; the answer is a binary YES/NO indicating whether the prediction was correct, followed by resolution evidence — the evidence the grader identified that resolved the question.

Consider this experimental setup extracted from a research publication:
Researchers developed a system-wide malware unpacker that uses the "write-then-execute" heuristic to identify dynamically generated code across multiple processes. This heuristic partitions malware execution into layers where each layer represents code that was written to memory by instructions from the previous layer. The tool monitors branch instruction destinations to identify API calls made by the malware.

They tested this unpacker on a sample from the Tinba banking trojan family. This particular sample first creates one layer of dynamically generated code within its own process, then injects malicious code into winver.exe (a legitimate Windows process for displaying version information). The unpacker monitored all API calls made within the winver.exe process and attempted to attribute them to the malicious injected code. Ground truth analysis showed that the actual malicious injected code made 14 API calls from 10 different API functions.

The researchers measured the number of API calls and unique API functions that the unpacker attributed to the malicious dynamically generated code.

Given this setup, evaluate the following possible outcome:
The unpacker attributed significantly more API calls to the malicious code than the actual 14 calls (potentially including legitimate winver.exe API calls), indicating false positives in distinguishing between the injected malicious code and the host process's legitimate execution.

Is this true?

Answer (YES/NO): YES